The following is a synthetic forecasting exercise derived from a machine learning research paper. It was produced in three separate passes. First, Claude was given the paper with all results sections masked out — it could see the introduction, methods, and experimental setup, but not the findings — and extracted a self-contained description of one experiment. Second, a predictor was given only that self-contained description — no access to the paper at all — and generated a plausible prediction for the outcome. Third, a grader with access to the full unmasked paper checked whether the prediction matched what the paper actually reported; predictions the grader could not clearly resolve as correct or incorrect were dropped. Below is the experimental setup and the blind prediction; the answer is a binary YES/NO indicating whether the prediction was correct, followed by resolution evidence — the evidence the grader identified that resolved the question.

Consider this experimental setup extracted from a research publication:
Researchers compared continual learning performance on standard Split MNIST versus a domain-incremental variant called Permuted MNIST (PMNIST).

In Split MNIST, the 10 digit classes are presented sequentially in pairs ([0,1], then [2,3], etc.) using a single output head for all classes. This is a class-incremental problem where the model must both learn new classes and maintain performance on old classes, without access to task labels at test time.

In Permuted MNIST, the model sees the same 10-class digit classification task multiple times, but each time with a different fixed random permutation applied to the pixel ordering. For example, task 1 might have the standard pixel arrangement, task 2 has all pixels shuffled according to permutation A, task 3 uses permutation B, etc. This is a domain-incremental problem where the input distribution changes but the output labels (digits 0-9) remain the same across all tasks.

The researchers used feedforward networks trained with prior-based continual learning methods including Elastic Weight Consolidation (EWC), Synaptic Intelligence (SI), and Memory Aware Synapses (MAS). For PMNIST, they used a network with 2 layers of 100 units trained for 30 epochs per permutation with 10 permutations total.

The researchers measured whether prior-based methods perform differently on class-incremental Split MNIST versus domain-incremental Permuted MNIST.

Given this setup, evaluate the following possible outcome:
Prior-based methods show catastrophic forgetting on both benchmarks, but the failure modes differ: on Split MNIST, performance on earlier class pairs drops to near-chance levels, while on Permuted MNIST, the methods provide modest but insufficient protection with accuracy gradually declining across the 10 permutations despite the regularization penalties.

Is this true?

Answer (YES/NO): NO